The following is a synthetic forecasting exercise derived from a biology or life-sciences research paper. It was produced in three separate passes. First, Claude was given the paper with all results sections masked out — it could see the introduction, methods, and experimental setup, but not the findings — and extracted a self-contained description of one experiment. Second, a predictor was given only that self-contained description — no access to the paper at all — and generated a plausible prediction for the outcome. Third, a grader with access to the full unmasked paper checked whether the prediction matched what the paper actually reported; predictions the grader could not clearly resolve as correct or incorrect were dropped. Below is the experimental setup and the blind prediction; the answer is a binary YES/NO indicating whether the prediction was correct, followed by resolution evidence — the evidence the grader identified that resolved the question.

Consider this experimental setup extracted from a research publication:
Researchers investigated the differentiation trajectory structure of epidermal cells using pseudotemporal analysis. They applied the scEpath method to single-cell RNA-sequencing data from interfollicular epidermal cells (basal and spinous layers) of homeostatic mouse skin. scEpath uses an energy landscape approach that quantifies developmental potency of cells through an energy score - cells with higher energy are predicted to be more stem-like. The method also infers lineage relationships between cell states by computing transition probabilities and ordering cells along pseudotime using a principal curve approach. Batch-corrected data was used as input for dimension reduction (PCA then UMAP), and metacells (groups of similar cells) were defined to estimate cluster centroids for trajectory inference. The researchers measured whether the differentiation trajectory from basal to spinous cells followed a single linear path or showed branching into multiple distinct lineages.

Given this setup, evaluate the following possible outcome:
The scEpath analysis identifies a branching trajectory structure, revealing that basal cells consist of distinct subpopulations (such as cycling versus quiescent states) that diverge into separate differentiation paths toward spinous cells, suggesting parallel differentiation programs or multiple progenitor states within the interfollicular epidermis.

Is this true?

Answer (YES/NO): NO